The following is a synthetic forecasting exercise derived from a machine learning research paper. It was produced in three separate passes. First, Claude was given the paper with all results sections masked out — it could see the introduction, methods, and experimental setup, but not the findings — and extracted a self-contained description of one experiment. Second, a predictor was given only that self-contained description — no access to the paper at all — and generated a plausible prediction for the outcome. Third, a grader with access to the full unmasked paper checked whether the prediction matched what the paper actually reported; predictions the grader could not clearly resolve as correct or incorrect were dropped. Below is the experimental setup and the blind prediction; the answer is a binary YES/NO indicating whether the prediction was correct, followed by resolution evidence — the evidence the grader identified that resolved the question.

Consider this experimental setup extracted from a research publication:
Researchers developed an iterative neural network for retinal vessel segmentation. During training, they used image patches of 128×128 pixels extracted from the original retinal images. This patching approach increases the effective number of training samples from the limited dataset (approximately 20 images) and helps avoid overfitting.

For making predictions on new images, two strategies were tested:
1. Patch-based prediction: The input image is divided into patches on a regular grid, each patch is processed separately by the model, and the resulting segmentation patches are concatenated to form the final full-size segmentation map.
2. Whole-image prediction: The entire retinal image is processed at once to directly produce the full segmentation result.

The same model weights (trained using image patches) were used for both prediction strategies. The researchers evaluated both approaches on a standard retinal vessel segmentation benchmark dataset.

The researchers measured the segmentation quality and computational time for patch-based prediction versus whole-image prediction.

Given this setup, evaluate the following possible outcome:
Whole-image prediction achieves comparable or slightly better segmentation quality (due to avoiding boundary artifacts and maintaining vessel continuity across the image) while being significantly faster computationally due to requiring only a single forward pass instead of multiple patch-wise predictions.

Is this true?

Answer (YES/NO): NO